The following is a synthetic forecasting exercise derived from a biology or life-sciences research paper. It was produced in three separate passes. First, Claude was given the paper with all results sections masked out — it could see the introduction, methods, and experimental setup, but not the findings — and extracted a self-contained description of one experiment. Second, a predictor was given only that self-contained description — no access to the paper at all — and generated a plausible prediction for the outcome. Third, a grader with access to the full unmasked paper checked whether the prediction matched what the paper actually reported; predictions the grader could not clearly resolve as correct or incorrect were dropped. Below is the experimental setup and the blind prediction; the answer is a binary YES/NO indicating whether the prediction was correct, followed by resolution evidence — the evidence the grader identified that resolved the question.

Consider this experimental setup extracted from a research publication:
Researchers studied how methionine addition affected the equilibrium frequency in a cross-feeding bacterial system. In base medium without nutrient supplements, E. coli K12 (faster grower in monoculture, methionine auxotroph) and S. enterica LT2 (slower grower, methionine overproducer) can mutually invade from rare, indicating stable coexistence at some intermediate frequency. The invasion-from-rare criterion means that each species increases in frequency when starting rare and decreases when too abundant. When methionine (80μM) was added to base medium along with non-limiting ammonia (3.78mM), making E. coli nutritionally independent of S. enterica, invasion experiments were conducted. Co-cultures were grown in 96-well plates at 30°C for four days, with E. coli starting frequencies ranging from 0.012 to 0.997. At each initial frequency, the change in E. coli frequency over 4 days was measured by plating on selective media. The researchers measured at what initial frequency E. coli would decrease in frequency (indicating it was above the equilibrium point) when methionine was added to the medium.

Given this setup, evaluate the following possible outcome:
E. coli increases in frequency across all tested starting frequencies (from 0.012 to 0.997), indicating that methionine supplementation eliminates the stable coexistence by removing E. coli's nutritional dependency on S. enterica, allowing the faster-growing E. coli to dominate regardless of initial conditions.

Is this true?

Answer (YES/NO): NO